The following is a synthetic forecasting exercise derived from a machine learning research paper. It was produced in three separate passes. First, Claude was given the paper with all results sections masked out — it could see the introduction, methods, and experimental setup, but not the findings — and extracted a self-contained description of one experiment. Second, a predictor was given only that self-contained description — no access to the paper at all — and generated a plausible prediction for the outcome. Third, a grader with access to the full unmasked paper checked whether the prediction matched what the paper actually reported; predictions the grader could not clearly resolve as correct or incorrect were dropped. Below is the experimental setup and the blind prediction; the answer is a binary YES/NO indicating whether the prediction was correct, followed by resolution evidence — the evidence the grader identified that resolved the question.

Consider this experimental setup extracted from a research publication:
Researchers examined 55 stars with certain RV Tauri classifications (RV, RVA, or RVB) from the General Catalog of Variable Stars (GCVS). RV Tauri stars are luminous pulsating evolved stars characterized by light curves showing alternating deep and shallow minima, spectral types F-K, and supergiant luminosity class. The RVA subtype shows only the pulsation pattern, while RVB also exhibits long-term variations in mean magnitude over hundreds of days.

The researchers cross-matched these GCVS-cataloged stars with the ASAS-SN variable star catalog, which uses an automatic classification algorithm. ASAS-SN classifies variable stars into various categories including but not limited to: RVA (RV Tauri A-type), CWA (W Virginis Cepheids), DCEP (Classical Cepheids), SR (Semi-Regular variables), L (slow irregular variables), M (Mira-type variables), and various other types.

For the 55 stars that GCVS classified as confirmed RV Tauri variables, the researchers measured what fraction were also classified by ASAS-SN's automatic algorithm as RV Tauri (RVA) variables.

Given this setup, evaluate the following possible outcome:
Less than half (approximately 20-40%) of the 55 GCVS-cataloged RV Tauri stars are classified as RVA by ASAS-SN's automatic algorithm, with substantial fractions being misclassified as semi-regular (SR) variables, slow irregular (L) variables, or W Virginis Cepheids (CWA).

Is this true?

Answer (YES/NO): YES